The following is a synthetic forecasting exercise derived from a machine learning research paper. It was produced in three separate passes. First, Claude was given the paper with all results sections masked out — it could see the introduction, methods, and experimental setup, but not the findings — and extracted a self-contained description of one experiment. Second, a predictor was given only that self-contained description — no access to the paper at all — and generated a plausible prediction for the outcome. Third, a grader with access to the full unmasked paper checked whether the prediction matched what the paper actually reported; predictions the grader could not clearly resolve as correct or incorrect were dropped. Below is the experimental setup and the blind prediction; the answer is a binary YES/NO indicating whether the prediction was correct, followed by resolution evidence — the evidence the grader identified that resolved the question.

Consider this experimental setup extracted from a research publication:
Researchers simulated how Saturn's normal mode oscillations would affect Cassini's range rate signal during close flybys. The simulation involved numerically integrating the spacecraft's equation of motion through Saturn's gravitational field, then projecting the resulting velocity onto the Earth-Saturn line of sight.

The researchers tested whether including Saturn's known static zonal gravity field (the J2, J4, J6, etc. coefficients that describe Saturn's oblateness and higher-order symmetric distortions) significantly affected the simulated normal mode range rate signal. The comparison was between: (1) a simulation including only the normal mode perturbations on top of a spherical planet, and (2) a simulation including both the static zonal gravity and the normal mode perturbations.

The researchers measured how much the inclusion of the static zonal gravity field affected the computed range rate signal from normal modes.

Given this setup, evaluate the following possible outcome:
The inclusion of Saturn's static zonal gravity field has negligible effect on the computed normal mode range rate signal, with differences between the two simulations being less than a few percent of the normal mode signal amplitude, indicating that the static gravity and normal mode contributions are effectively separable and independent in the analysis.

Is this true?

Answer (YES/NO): YES